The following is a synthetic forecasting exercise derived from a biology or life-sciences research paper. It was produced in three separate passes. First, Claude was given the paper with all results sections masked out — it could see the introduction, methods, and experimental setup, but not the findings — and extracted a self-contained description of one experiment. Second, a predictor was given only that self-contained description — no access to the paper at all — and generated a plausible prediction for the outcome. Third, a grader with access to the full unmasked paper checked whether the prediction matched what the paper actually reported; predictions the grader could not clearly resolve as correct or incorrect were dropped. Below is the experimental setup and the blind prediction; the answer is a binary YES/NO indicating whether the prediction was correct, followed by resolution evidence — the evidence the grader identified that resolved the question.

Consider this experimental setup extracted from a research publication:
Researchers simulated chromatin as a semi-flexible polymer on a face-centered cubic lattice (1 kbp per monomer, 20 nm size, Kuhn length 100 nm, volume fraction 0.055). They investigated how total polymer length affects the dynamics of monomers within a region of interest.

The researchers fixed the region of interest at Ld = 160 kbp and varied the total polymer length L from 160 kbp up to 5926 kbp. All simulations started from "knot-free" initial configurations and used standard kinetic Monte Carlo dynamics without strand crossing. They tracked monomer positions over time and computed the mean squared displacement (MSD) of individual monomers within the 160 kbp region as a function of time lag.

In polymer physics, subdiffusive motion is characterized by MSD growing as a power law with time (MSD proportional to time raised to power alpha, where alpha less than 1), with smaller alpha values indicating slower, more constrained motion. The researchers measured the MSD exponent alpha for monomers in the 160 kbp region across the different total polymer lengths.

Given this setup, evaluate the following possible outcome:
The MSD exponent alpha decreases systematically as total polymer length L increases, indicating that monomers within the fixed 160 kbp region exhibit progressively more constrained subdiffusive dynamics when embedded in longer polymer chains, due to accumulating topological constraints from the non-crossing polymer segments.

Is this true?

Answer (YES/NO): NO